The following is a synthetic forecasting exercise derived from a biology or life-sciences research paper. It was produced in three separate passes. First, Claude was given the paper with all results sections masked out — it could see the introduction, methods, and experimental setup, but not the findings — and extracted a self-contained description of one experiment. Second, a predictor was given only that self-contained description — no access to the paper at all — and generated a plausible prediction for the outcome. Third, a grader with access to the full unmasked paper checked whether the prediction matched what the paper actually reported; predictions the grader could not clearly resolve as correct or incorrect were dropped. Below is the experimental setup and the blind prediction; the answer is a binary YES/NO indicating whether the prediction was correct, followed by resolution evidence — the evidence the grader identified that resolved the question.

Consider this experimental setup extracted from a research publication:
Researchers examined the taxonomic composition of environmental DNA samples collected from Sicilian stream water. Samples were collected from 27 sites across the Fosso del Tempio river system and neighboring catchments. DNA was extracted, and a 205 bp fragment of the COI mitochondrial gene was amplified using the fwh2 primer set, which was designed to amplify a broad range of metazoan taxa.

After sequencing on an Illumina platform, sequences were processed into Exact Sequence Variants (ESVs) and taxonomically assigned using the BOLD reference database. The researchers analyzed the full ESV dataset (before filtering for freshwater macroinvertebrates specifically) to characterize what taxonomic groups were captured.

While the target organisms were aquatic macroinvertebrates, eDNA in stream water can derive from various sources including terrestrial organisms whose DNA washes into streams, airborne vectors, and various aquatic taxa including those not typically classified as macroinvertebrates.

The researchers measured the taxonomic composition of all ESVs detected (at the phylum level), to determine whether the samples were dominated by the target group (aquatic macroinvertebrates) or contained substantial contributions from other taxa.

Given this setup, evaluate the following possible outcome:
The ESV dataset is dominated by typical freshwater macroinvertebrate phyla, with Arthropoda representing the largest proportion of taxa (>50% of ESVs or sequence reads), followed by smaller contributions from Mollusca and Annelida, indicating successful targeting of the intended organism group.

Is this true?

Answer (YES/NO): NO